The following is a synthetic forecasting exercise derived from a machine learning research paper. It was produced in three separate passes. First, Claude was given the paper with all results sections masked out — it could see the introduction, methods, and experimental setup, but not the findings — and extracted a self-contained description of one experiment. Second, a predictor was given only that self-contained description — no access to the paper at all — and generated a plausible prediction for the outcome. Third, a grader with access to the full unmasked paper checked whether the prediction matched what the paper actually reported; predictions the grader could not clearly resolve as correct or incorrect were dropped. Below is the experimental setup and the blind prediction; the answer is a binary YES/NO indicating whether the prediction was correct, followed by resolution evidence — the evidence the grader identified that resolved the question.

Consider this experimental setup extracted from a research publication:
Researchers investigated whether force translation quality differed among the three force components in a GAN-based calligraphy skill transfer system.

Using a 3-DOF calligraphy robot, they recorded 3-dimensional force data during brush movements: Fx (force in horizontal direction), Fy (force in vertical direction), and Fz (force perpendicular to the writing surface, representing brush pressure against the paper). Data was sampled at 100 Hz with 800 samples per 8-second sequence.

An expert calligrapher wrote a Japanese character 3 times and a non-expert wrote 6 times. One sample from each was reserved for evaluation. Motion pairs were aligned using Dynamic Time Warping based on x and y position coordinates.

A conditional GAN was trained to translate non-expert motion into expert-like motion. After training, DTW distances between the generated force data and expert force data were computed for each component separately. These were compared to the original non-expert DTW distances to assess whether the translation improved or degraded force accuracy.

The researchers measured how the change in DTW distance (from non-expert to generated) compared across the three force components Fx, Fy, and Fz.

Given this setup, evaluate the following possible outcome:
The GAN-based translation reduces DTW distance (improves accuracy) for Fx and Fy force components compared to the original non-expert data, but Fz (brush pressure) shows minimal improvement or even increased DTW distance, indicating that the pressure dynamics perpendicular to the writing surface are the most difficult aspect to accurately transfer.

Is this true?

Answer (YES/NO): NO